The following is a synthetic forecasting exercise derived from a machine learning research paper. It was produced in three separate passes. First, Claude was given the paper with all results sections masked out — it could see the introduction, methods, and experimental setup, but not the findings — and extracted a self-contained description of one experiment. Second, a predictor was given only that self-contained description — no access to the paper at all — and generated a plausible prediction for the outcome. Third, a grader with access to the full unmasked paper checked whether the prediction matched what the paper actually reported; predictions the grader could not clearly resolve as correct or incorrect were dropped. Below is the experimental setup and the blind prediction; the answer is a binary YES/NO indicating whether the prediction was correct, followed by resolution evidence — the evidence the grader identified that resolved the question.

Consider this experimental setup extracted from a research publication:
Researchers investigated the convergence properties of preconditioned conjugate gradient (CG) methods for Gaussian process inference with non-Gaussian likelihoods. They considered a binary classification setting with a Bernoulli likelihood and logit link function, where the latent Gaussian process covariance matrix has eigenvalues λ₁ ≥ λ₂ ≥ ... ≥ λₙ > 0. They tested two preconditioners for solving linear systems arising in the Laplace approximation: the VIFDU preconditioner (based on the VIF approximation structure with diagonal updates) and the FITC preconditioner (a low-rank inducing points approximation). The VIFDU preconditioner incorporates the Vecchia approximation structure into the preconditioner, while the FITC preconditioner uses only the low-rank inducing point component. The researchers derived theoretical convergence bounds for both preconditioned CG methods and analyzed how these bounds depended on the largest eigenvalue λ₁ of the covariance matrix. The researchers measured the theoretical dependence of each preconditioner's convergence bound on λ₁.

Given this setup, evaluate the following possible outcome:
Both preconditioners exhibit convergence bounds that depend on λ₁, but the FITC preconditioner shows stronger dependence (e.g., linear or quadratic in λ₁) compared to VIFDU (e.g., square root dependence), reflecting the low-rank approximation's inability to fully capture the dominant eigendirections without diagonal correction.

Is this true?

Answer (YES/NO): NO